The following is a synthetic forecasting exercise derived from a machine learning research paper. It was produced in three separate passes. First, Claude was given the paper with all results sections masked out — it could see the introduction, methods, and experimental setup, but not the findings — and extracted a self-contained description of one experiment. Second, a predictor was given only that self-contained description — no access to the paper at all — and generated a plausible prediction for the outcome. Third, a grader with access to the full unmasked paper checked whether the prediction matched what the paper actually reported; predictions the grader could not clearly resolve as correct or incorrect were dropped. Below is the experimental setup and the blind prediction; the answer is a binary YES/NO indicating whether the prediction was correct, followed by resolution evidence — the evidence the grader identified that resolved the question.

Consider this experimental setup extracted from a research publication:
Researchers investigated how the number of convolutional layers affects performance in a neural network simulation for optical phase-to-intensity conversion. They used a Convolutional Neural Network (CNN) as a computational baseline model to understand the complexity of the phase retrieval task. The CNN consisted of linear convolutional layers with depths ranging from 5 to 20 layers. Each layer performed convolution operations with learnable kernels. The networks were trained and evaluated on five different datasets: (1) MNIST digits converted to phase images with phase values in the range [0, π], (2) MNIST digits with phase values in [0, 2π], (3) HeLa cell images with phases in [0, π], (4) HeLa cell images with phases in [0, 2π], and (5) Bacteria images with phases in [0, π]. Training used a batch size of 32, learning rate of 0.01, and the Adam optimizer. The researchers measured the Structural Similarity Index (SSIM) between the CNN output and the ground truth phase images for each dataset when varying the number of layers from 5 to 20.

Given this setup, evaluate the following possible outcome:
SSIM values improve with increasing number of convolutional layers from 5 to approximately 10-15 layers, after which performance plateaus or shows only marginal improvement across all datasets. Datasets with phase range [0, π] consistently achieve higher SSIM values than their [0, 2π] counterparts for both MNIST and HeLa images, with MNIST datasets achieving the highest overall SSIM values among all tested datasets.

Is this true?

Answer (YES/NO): NO